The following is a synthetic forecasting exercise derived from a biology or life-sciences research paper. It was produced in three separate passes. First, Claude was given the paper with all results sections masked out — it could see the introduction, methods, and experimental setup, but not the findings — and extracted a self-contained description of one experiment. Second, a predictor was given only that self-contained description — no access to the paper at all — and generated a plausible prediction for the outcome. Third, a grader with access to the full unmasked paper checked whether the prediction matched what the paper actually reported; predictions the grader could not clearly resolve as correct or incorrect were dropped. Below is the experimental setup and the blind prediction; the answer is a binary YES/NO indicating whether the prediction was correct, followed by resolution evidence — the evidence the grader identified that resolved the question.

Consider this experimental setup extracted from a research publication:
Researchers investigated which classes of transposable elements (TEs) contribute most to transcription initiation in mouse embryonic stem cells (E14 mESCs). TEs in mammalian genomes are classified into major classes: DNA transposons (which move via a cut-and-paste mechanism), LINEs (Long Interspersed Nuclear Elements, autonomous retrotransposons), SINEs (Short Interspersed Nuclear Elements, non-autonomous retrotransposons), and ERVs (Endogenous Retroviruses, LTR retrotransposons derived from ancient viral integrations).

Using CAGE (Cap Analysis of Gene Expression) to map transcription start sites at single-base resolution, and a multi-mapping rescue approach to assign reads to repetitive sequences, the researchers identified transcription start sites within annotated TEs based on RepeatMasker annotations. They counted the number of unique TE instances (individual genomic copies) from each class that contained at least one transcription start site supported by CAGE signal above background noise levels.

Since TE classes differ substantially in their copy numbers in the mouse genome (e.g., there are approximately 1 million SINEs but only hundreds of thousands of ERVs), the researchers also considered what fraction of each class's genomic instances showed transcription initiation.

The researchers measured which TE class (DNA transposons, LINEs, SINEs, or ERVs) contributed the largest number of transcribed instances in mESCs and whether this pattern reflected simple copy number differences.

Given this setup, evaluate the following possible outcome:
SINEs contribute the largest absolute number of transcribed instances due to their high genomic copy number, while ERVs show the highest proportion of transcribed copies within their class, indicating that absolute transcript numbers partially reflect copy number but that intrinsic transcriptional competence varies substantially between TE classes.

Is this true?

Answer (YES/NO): NO